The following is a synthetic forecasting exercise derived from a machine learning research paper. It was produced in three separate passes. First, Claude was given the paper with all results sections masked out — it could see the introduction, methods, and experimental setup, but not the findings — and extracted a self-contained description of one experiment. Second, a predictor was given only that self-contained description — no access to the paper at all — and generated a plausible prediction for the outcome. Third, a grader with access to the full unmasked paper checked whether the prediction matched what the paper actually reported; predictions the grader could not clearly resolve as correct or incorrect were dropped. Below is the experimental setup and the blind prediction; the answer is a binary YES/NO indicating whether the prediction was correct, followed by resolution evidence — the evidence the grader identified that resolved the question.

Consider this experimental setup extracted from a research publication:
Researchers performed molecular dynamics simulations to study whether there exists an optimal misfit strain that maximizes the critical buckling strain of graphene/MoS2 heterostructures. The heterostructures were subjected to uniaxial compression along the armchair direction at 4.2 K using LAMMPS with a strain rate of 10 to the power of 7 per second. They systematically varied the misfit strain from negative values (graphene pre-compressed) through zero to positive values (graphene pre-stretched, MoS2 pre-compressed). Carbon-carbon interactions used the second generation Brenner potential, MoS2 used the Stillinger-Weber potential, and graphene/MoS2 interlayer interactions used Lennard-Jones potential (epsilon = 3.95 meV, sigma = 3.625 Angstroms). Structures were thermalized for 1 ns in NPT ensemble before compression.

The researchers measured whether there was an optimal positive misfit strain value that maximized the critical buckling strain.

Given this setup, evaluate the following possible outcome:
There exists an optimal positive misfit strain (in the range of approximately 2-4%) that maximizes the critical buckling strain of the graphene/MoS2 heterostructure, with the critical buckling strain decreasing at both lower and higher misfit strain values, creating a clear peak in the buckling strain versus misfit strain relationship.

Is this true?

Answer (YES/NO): NO